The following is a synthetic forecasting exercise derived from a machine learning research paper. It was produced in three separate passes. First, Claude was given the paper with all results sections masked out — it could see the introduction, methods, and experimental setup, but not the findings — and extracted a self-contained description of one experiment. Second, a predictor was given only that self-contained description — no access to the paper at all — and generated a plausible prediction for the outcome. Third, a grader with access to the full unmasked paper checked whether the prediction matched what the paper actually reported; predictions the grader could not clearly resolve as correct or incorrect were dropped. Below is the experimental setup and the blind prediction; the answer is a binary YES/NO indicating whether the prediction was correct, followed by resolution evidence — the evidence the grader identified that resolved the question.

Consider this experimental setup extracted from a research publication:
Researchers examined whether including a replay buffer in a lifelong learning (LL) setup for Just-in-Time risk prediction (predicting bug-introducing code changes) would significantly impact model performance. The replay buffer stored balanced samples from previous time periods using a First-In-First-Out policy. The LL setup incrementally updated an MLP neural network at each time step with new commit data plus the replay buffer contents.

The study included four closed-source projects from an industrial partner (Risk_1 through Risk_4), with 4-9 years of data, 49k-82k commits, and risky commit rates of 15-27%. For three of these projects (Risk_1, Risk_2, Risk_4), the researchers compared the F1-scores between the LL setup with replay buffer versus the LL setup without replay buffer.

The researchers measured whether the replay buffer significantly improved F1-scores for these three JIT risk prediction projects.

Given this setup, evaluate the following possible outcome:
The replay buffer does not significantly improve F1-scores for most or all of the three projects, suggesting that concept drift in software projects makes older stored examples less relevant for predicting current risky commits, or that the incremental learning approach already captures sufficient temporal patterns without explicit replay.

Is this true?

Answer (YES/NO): NO